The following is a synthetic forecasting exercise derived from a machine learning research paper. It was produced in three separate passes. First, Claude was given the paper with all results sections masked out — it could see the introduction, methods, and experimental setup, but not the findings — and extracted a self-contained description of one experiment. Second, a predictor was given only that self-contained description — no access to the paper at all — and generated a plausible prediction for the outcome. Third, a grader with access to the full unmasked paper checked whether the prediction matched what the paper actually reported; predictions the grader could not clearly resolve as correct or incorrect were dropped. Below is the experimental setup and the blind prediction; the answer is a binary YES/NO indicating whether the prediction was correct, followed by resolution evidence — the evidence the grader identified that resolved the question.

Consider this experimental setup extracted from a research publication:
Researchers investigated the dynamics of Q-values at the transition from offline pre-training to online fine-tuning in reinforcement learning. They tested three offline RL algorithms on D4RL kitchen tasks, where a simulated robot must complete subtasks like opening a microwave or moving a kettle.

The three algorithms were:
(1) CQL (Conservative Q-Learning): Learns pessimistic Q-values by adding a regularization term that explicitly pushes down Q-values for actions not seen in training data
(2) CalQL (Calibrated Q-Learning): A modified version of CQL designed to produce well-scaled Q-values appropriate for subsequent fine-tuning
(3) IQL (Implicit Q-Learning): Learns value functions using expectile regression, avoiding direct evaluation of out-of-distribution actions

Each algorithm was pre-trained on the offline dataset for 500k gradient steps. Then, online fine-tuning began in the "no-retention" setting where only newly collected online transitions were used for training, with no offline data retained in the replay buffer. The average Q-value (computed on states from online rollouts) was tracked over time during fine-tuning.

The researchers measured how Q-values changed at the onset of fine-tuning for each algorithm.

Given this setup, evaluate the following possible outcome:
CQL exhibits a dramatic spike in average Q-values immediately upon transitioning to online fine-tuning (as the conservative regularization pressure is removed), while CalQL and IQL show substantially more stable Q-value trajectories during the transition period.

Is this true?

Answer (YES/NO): NO